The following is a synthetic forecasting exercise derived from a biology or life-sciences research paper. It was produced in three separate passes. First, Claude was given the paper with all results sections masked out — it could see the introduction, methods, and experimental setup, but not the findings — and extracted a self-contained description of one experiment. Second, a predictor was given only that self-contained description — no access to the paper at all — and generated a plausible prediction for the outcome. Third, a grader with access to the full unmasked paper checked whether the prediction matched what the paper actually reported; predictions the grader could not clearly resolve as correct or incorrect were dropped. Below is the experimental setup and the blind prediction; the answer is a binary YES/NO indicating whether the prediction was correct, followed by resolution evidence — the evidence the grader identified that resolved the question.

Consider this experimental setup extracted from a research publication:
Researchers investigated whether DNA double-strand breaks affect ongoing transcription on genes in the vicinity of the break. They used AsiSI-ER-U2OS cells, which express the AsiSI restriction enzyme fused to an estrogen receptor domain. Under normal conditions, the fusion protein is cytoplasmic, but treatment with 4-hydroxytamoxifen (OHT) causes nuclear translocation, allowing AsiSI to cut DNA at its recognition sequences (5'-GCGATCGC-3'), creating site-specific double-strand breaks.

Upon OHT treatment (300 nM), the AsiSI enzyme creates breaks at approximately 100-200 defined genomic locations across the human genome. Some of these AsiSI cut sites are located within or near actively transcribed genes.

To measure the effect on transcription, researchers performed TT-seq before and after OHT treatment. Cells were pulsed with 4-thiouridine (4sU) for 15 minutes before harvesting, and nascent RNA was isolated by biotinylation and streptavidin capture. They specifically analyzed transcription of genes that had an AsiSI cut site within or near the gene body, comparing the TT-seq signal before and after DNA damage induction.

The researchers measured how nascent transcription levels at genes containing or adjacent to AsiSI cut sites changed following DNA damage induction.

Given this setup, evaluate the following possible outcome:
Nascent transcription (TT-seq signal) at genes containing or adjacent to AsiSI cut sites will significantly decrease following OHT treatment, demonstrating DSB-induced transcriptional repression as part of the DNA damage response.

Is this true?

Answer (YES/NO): YES